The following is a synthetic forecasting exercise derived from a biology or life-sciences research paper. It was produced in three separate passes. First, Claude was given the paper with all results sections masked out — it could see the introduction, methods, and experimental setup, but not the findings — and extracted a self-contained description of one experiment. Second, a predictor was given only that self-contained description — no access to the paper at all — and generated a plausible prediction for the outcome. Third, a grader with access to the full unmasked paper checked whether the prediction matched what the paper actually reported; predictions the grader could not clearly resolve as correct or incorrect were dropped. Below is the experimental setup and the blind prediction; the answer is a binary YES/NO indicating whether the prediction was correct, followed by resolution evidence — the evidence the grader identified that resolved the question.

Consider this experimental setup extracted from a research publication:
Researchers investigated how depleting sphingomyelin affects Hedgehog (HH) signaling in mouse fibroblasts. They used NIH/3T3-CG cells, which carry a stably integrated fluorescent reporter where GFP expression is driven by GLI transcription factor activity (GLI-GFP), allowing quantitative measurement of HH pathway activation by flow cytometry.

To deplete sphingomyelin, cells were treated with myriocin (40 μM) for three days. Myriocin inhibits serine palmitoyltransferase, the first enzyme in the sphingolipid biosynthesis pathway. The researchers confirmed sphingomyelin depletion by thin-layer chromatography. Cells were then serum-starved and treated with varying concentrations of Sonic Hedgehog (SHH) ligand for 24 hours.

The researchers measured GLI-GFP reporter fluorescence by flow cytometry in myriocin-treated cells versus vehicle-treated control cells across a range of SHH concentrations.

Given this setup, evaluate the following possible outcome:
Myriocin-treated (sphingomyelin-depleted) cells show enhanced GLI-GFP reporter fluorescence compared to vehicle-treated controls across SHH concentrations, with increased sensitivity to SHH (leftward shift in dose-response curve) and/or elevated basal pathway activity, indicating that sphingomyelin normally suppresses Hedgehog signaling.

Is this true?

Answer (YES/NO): YES